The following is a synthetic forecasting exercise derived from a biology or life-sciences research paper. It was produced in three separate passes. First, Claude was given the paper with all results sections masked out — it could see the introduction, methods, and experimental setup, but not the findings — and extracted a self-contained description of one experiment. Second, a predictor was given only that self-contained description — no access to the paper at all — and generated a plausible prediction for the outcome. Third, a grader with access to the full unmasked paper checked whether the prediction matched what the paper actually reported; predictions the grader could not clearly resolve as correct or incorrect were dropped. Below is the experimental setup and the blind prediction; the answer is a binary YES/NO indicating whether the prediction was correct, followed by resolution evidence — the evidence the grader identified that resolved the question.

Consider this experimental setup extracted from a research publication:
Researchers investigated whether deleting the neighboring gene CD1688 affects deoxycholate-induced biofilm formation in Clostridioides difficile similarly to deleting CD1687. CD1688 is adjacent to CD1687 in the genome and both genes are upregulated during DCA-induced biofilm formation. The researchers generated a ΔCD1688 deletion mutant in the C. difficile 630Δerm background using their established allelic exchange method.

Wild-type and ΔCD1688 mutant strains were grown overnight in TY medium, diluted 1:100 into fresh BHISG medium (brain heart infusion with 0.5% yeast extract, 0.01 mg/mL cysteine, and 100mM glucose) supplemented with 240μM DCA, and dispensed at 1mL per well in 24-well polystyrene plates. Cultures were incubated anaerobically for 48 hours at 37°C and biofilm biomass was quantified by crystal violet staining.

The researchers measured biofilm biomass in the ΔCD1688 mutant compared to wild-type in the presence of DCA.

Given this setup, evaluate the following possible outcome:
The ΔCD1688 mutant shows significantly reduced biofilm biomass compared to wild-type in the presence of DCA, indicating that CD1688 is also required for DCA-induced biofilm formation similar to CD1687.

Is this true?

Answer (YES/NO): NO